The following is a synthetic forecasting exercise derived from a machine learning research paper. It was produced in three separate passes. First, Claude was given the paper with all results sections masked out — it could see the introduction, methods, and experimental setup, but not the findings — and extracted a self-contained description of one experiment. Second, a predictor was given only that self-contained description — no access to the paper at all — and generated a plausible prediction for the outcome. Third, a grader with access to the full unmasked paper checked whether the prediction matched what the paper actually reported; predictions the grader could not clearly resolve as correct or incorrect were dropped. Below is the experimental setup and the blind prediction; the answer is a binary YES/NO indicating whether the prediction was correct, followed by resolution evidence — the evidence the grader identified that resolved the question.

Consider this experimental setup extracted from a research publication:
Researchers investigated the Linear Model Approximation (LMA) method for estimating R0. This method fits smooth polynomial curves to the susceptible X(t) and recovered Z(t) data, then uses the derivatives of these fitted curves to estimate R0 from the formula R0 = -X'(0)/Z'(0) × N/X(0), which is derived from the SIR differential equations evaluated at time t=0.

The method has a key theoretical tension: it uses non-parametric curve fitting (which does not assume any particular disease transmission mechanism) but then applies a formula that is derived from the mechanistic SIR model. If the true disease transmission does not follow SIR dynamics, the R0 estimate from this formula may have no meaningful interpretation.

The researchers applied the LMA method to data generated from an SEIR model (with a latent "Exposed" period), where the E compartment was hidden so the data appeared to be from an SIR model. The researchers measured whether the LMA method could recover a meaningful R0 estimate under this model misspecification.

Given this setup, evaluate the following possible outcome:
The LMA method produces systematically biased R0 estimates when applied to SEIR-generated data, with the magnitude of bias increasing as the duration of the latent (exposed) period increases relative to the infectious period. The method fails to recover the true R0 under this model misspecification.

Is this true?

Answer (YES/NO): NO